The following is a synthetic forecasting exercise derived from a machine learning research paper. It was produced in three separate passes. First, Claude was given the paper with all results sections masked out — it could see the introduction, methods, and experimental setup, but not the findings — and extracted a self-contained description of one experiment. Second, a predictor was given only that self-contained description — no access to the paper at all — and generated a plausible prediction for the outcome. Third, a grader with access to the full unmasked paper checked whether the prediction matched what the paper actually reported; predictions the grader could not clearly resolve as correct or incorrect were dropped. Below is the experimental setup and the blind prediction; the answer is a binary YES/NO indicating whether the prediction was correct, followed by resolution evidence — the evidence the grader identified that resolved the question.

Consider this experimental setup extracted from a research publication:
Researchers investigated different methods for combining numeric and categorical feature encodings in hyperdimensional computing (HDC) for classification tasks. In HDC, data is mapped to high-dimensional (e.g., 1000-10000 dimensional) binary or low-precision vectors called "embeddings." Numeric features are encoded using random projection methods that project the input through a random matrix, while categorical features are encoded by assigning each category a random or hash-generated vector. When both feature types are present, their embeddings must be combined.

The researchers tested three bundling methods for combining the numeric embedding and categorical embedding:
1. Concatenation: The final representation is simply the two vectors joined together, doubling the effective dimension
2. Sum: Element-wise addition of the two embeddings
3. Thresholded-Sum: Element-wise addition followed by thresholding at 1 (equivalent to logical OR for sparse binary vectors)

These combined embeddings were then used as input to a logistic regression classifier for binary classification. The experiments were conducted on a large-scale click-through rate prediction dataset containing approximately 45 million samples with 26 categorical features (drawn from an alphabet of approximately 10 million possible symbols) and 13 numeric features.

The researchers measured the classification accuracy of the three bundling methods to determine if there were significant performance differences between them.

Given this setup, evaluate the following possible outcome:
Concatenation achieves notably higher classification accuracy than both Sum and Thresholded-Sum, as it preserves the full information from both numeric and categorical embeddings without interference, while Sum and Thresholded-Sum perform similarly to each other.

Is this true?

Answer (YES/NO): NO